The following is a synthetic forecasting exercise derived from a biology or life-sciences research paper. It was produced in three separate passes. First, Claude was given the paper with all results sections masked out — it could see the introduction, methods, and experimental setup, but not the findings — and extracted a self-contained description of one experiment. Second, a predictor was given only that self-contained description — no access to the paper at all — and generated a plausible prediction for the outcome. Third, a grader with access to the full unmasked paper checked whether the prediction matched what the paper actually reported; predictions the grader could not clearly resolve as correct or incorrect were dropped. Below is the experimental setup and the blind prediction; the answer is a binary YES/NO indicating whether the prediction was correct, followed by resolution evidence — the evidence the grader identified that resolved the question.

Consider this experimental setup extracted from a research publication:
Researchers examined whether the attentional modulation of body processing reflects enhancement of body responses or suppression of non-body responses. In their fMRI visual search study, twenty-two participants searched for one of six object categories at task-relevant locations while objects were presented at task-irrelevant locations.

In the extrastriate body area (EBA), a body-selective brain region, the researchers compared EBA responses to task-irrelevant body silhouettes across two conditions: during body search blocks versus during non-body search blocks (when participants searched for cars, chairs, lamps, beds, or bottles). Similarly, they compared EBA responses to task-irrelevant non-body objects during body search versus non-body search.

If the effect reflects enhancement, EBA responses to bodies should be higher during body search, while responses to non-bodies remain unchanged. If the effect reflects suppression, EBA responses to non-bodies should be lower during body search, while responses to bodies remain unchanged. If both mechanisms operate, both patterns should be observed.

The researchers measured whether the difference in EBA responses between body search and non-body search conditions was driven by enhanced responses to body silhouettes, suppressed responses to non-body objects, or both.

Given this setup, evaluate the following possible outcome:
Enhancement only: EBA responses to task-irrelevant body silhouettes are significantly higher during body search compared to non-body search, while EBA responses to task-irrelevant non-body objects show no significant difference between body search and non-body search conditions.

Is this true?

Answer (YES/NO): YES